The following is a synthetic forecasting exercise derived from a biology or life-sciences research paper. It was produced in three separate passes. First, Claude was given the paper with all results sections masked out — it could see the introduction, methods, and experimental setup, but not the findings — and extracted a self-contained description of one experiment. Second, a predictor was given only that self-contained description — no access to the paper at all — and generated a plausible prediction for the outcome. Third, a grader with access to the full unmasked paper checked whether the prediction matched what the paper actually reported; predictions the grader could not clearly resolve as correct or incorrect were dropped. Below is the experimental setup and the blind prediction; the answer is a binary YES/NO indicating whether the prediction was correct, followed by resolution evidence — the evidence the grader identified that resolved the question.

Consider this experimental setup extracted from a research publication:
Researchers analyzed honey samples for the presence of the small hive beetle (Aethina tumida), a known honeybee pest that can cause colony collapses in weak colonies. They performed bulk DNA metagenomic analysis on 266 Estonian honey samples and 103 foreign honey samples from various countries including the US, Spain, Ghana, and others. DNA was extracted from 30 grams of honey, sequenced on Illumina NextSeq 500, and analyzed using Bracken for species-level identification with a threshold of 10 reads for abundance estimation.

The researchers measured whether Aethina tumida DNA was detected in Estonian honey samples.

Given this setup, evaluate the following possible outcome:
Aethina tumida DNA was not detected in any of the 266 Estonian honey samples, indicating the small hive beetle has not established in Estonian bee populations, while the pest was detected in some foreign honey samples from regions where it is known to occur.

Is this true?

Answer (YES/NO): YES